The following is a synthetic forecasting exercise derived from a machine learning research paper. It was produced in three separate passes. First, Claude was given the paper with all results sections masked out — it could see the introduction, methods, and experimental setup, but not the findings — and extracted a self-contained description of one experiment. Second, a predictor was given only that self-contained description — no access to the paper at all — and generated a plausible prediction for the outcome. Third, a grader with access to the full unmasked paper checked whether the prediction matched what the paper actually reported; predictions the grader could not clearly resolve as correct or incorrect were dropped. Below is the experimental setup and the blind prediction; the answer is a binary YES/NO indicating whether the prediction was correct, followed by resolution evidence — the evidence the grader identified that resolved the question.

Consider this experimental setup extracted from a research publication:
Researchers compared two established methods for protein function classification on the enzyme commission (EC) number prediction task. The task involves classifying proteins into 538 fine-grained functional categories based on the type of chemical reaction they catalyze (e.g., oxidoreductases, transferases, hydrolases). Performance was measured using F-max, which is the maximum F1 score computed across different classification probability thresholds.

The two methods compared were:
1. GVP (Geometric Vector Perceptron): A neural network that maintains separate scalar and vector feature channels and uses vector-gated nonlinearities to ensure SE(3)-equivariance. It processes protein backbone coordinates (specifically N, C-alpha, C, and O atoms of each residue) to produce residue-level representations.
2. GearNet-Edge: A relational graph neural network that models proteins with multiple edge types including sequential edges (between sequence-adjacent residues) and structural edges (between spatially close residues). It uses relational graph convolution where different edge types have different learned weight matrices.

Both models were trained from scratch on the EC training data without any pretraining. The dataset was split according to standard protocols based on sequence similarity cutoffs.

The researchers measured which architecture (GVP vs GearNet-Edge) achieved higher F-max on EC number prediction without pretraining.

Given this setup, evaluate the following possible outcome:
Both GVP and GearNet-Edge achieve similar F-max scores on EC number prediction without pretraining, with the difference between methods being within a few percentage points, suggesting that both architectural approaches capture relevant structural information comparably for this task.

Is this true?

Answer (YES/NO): NO